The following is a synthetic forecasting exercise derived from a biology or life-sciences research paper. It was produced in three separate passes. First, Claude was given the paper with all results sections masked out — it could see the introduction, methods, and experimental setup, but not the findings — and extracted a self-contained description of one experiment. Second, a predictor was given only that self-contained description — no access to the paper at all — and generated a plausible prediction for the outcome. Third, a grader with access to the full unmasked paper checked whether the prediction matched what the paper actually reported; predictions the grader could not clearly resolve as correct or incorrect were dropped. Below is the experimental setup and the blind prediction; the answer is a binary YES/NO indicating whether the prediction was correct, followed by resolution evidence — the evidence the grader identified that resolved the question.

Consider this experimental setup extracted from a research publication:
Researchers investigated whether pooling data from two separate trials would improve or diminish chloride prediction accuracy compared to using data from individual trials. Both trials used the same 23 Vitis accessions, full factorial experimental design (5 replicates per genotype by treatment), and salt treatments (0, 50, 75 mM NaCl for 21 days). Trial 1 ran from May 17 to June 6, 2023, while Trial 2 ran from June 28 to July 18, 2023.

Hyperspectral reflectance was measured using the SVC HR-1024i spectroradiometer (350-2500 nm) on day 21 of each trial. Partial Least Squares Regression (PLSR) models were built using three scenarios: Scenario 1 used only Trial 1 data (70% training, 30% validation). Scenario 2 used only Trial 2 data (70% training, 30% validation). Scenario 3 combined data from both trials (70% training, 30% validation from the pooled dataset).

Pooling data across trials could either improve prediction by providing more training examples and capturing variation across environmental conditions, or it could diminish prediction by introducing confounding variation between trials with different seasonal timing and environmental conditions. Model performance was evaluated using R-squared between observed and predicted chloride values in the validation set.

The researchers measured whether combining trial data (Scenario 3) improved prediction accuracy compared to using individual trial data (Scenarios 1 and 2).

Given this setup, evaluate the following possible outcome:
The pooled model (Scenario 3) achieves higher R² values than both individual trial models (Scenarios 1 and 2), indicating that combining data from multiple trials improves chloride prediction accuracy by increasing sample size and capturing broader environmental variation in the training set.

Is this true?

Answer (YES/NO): NO